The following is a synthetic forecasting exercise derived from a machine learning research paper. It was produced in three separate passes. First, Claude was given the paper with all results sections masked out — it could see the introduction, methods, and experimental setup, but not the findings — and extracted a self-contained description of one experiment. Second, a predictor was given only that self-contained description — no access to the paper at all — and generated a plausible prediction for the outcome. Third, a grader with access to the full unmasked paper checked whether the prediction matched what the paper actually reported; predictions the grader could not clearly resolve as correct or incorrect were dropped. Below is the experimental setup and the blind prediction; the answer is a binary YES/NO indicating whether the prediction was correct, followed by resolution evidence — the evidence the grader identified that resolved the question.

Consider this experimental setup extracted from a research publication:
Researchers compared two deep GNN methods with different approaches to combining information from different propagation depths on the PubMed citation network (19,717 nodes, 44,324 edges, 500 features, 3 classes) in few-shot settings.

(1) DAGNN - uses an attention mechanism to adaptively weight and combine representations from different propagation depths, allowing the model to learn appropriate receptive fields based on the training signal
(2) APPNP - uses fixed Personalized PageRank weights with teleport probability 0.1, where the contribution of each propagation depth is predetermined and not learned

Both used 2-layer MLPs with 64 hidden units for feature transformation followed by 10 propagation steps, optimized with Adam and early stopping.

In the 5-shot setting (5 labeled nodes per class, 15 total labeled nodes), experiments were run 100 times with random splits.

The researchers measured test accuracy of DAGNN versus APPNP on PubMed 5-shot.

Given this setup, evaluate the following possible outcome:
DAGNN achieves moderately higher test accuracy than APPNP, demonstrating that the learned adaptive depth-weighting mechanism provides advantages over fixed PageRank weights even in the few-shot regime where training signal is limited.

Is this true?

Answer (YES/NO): NO